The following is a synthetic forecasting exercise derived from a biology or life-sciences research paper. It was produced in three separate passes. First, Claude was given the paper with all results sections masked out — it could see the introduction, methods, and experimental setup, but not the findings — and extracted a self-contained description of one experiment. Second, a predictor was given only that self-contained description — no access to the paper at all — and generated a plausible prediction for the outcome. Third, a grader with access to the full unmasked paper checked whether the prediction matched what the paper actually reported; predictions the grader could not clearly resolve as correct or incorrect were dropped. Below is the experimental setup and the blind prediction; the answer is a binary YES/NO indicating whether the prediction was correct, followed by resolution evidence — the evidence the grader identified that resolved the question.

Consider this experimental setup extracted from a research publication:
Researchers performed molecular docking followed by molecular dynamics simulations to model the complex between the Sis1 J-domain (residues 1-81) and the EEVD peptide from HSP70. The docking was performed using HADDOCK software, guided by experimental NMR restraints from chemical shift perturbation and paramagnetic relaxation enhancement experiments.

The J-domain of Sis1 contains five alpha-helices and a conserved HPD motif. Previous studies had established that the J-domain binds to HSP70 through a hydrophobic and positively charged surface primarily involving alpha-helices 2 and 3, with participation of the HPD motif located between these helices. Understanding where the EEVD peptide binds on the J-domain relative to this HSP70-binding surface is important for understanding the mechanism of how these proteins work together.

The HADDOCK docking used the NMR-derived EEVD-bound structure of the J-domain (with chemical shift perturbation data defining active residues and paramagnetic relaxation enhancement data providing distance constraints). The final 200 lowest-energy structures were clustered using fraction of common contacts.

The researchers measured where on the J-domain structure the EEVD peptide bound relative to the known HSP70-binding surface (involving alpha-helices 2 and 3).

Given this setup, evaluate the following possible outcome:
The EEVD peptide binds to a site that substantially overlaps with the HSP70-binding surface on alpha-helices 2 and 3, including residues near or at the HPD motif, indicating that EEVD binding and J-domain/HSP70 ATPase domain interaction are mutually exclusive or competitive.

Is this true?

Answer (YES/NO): YES